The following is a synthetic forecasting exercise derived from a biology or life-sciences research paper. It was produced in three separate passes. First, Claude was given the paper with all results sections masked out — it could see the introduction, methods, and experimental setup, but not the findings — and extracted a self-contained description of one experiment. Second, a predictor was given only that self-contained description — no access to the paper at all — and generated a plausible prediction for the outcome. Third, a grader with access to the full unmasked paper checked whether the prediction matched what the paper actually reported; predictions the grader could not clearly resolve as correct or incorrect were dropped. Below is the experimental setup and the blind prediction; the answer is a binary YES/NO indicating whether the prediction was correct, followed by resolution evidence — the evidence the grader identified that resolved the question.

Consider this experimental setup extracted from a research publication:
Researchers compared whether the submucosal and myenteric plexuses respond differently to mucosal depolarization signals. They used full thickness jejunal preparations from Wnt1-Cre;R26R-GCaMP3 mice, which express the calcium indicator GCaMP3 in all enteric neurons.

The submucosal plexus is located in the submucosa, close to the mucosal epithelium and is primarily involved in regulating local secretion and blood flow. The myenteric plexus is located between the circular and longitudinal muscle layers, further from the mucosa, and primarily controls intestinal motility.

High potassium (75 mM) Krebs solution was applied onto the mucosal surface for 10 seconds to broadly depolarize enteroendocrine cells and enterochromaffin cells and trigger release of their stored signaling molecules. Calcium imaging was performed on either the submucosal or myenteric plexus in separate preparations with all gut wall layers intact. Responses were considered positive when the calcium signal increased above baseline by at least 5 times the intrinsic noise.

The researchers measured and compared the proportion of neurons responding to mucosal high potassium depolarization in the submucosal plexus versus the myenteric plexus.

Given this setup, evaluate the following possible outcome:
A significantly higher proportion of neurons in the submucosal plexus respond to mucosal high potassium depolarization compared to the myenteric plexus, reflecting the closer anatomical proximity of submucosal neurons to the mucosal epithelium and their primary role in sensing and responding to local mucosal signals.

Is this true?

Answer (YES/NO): NO